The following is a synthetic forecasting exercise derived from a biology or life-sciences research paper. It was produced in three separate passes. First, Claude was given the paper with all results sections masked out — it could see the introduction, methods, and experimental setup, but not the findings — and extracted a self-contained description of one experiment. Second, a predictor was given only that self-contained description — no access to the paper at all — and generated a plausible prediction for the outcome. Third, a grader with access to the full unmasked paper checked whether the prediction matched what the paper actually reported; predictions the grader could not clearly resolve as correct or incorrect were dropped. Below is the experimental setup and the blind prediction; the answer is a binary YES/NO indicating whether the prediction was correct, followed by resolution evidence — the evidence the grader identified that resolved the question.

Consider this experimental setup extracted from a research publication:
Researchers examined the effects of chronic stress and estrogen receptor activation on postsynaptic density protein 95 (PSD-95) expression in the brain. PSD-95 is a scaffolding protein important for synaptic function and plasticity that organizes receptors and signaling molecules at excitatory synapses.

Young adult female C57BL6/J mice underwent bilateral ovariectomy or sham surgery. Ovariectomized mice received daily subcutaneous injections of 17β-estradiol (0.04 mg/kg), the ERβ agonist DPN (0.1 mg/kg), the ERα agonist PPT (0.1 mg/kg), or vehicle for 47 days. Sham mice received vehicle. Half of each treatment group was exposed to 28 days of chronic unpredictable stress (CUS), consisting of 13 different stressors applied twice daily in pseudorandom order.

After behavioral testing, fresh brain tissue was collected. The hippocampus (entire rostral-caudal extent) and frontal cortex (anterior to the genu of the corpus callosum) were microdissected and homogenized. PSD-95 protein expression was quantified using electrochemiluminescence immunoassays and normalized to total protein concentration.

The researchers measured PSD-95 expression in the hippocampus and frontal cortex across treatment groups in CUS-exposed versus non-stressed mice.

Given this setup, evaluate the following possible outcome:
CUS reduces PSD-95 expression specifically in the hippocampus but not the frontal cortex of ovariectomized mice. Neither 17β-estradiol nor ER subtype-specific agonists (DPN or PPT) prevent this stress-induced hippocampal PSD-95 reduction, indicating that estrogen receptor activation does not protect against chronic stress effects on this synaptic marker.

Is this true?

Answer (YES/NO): NO